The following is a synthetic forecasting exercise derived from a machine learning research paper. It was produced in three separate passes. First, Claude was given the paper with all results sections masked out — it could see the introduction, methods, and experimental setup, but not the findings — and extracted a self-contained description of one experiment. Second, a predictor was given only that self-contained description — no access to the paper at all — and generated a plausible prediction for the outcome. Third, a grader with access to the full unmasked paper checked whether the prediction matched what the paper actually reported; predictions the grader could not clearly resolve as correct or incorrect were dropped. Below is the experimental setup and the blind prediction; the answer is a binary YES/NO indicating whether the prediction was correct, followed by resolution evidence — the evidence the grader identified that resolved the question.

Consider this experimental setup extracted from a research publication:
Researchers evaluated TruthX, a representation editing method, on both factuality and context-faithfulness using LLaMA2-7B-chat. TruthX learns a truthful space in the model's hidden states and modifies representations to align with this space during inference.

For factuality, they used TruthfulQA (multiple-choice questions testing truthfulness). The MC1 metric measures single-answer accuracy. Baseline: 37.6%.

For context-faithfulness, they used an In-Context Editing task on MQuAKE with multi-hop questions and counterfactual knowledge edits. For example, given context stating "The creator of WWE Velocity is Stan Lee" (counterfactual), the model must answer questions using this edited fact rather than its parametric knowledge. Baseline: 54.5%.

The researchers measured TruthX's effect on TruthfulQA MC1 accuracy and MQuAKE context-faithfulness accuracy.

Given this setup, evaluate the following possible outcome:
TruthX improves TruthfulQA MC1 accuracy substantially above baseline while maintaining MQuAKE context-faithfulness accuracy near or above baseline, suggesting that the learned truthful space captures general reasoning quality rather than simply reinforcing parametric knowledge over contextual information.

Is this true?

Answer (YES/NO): NO